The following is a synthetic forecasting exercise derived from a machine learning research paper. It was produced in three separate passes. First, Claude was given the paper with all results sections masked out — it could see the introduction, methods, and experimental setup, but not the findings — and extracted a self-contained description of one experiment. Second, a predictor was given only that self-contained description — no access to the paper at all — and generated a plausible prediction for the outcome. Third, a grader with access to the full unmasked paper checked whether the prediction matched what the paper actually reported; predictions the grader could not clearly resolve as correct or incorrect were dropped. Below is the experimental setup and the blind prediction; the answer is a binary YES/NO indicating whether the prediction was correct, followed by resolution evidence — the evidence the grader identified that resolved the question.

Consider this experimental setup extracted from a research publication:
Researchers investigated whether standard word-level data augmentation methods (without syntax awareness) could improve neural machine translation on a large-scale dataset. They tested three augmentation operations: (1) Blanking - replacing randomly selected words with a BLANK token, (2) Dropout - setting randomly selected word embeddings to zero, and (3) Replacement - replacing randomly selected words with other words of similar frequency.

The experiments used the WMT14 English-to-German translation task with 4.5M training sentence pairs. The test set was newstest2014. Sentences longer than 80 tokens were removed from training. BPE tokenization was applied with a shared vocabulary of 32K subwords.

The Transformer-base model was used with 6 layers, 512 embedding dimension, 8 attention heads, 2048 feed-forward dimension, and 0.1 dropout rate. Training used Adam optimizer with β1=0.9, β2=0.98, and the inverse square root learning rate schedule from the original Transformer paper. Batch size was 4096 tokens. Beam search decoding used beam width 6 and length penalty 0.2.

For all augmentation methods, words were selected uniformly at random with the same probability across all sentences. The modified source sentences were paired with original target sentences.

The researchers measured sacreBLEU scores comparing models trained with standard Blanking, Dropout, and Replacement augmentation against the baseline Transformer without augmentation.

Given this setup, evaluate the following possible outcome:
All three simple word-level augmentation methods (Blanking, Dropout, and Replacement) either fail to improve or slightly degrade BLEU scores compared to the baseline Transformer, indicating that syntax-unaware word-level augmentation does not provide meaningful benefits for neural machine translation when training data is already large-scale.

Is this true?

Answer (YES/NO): NO